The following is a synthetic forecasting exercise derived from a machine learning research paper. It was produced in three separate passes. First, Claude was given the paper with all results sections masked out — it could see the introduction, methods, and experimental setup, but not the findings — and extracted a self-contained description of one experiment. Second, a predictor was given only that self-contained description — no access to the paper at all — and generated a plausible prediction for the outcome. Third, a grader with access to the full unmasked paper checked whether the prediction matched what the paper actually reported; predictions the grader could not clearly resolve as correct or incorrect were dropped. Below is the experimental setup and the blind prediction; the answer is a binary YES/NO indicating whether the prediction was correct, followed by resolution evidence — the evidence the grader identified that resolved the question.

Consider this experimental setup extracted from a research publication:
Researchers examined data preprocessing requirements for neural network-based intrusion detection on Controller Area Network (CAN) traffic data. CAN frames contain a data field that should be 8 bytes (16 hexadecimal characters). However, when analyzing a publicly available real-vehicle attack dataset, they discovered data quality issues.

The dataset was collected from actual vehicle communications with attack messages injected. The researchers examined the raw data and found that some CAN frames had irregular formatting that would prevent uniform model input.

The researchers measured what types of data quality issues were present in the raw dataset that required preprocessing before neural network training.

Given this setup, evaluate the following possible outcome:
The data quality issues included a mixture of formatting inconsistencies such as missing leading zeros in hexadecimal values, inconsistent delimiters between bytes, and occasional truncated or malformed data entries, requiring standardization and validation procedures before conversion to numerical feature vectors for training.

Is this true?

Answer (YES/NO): NO